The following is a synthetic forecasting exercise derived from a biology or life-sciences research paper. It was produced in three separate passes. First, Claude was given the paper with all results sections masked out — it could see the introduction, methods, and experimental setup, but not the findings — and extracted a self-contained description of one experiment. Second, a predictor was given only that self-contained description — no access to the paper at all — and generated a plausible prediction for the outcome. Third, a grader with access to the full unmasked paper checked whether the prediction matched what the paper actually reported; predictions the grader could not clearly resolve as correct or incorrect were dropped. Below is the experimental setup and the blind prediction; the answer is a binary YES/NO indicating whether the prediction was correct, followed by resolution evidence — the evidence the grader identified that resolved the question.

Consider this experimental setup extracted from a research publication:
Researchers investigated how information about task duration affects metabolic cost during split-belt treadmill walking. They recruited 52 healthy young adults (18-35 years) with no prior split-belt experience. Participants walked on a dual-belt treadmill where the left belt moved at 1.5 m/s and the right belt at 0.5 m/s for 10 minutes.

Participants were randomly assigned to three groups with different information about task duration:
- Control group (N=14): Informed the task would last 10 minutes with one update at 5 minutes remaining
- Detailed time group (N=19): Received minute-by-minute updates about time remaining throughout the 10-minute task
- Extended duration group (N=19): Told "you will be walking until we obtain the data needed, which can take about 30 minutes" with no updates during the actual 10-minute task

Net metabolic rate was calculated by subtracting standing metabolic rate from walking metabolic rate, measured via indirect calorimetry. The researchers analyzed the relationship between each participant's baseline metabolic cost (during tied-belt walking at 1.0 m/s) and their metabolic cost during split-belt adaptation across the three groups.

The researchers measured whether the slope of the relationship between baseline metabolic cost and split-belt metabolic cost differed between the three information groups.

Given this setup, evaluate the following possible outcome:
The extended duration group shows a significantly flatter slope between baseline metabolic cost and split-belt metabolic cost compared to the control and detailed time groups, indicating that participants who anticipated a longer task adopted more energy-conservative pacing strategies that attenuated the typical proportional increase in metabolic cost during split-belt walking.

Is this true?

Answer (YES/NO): NO